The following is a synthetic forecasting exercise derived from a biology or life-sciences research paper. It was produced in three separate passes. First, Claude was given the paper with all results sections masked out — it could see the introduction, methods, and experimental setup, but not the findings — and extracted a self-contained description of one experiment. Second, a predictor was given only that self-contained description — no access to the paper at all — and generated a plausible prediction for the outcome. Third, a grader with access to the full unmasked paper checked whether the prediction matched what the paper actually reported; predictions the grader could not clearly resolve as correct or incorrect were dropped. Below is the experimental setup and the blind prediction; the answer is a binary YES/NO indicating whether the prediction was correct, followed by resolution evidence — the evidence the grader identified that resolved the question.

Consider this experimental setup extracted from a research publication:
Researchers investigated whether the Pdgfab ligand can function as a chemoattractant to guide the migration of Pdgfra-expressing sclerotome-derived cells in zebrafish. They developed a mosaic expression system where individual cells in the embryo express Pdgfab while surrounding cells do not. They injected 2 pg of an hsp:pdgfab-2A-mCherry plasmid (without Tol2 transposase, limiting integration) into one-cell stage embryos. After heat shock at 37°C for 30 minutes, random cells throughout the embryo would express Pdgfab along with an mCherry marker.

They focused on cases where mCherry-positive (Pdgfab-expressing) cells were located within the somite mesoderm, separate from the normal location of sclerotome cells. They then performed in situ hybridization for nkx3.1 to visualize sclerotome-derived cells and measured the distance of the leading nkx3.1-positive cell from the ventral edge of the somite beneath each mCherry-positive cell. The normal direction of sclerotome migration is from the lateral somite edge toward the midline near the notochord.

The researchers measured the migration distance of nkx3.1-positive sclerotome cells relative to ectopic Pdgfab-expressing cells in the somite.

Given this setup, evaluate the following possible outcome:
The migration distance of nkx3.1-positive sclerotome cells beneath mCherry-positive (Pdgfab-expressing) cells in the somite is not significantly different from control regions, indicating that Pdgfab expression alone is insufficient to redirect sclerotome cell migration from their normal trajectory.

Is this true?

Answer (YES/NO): NO